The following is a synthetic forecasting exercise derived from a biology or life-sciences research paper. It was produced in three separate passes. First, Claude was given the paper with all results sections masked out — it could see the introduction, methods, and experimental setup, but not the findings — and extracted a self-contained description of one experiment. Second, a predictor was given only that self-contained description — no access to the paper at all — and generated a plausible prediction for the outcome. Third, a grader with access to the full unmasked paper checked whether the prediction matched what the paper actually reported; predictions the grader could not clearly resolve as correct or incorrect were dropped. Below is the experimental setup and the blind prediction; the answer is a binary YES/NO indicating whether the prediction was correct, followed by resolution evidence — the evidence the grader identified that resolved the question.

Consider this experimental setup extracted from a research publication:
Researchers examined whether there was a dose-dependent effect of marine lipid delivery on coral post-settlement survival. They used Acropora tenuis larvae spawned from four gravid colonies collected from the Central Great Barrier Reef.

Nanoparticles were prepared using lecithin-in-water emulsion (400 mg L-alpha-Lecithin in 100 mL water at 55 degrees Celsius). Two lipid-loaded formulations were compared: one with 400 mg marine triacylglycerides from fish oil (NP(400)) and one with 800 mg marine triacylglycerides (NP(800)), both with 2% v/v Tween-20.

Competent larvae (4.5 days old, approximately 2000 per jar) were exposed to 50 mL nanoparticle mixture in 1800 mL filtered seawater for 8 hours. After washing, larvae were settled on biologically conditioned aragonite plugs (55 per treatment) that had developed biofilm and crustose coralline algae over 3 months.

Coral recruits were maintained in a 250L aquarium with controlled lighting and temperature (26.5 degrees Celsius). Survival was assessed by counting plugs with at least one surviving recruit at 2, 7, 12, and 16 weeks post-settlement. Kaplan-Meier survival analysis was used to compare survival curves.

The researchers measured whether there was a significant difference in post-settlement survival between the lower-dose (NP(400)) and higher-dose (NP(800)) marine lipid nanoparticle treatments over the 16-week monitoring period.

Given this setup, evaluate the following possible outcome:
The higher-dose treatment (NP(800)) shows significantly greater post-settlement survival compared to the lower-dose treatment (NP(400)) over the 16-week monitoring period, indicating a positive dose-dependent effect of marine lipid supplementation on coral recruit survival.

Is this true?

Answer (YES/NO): NO